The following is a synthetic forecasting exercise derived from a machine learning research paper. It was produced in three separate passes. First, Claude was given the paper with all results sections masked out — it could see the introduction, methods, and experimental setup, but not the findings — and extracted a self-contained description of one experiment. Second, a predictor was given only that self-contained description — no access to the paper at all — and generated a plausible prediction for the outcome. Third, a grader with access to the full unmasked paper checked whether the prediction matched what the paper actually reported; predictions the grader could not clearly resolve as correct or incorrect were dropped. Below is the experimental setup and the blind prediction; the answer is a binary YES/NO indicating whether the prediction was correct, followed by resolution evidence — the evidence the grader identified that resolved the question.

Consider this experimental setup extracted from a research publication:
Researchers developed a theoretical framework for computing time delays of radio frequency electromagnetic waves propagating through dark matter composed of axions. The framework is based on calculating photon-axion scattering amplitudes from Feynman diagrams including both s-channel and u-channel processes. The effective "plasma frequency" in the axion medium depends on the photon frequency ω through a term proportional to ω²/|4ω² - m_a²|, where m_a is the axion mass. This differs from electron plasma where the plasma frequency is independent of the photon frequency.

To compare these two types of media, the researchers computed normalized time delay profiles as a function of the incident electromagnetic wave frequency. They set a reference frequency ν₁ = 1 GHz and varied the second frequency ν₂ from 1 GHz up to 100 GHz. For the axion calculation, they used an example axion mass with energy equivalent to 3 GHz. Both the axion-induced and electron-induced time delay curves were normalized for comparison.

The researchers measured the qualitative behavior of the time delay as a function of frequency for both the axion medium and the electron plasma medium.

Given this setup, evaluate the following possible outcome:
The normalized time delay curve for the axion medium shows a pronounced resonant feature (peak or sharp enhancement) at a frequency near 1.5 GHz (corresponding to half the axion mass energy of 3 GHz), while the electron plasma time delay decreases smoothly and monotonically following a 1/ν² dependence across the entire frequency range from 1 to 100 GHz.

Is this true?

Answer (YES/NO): YES